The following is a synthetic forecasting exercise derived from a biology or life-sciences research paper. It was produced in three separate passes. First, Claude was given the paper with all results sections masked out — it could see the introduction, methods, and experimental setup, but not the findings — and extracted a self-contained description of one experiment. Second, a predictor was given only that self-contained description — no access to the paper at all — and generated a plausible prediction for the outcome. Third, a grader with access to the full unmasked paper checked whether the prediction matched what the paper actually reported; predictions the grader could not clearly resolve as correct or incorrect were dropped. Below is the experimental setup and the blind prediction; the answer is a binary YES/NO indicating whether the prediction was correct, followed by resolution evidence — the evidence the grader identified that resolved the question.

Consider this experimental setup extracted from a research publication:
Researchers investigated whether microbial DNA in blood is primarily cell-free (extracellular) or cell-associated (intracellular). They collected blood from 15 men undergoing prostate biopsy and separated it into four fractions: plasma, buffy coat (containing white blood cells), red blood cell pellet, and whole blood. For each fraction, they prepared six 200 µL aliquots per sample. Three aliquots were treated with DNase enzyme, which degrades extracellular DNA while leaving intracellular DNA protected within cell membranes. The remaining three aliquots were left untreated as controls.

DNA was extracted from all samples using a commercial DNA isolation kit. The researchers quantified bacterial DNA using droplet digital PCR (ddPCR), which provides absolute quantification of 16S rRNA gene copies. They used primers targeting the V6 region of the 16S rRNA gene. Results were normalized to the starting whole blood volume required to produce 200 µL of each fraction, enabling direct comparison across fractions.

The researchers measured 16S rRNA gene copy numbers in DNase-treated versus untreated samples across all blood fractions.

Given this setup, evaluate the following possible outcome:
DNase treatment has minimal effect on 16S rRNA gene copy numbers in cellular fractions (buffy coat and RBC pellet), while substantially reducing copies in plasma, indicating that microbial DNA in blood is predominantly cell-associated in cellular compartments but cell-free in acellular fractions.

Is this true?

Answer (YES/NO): NO